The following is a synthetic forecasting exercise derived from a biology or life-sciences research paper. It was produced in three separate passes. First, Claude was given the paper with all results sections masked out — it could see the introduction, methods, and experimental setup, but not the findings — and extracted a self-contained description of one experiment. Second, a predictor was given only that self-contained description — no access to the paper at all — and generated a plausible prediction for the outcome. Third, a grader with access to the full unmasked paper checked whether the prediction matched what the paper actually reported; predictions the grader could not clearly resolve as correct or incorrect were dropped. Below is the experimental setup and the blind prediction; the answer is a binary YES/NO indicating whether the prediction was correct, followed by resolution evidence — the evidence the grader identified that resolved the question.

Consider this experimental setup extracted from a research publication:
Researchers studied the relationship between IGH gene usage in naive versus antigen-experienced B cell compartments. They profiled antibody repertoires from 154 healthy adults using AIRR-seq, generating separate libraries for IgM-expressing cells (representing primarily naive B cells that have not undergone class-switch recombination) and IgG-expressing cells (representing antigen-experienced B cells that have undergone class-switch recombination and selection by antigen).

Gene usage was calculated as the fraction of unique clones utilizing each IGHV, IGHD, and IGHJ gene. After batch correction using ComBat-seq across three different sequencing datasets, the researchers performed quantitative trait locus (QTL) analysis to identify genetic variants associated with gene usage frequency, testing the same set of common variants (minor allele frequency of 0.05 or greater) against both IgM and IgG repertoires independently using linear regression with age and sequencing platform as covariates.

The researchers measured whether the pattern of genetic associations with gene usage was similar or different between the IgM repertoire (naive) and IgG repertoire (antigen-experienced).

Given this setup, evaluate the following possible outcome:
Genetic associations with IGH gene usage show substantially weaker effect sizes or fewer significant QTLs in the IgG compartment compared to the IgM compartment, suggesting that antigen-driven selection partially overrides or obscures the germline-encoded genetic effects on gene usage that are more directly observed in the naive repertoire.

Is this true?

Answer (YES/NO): NO